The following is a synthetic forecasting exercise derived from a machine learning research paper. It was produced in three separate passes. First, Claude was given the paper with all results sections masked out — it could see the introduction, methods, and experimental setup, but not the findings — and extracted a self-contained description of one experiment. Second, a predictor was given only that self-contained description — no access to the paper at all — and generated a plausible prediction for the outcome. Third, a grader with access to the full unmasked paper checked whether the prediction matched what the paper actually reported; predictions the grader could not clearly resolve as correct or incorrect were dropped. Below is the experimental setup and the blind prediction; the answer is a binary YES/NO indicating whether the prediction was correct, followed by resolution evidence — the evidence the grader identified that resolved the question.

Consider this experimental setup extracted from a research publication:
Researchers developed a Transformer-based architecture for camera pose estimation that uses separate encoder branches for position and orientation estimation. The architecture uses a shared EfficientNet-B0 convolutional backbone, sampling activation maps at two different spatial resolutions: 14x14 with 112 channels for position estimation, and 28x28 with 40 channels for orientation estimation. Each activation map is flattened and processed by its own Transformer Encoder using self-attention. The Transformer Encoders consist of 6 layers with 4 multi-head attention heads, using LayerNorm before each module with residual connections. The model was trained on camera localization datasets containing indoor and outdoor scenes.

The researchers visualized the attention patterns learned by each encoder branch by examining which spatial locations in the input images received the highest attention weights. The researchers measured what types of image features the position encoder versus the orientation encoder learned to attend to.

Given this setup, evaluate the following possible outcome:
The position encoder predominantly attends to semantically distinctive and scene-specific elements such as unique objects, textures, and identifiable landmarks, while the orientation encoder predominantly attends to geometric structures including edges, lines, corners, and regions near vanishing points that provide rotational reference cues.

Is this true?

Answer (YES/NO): NO